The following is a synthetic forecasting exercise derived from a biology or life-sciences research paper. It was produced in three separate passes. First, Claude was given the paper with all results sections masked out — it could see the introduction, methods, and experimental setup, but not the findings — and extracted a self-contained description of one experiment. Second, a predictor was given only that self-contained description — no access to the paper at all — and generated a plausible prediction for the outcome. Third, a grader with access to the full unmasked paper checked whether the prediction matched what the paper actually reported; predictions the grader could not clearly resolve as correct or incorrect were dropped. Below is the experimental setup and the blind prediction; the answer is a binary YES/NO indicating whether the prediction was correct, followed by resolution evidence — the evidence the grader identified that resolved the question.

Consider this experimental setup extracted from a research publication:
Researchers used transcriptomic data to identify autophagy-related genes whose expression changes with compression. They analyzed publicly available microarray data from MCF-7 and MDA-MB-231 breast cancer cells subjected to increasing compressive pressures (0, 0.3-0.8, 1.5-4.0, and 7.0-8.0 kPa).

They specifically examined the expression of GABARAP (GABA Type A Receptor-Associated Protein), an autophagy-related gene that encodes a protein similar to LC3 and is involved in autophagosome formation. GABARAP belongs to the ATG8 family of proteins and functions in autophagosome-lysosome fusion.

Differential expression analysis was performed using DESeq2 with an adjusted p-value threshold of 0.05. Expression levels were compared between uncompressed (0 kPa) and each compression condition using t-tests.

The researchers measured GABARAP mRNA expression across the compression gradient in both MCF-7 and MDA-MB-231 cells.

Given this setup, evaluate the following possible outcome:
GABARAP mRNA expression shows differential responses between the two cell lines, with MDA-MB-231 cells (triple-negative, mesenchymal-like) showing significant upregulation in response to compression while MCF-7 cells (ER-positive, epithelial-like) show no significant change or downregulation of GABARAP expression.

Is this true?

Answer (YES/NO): YES